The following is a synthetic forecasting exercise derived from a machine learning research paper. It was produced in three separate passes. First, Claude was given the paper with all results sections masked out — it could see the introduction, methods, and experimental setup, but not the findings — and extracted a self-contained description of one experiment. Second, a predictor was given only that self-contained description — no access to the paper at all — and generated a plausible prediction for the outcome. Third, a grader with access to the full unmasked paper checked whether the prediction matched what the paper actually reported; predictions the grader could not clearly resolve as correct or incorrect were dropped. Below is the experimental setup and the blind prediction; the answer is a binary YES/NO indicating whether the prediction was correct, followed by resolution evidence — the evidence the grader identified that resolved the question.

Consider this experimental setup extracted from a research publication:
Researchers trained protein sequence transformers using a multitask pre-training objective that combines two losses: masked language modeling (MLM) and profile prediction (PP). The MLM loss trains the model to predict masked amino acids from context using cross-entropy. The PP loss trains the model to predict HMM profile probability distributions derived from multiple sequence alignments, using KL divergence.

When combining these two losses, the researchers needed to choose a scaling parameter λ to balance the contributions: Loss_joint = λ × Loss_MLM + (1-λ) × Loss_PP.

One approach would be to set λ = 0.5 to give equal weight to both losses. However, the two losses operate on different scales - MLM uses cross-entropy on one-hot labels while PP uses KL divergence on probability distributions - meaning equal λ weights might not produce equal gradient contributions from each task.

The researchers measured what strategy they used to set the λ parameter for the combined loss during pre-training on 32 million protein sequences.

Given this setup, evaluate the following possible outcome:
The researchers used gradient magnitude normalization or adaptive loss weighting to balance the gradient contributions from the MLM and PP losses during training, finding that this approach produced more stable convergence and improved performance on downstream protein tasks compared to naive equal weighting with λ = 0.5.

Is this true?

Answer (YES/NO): NO